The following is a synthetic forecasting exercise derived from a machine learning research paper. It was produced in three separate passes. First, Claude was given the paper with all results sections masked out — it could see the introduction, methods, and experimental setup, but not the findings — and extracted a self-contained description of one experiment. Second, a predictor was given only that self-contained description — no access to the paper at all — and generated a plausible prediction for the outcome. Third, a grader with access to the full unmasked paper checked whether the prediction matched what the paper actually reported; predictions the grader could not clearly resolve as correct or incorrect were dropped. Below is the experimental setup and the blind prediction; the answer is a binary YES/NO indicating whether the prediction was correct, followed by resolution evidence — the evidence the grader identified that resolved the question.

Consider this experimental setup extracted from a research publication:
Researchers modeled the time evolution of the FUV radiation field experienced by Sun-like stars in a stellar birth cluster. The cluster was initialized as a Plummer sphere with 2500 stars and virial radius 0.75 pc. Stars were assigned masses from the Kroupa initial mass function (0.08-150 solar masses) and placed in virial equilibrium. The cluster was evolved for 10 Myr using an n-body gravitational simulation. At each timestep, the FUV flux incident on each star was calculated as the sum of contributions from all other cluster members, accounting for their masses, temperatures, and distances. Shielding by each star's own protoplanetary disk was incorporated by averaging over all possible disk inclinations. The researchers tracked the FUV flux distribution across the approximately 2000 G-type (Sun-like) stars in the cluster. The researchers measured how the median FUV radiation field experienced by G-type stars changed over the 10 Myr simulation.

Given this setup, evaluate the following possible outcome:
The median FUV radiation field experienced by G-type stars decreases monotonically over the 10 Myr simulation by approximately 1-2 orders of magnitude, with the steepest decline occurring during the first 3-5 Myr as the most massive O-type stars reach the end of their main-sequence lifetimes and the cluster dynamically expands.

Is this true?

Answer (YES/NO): NO